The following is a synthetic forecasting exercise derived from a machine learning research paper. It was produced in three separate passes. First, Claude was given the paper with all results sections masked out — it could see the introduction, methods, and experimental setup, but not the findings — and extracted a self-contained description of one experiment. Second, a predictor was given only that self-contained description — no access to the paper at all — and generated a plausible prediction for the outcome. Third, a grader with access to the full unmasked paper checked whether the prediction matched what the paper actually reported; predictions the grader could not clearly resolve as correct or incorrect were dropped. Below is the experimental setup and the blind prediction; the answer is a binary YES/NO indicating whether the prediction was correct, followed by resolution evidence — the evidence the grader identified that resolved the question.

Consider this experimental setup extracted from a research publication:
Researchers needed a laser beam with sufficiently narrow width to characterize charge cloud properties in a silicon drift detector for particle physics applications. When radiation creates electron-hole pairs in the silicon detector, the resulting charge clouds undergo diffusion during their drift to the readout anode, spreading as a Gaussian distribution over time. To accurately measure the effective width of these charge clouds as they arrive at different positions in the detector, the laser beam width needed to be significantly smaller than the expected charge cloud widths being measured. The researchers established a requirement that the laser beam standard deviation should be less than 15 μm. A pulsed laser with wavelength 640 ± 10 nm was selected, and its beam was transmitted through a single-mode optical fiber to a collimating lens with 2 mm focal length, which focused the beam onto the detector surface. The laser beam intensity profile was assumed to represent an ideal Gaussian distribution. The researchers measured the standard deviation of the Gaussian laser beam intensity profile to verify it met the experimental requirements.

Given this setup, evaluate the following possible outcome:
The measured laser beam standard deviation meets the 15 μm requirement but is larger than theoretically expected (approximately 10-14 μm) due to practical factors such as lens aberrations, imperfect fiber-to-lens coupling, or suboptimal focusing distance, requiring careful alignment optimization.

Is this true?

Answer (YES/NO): NO